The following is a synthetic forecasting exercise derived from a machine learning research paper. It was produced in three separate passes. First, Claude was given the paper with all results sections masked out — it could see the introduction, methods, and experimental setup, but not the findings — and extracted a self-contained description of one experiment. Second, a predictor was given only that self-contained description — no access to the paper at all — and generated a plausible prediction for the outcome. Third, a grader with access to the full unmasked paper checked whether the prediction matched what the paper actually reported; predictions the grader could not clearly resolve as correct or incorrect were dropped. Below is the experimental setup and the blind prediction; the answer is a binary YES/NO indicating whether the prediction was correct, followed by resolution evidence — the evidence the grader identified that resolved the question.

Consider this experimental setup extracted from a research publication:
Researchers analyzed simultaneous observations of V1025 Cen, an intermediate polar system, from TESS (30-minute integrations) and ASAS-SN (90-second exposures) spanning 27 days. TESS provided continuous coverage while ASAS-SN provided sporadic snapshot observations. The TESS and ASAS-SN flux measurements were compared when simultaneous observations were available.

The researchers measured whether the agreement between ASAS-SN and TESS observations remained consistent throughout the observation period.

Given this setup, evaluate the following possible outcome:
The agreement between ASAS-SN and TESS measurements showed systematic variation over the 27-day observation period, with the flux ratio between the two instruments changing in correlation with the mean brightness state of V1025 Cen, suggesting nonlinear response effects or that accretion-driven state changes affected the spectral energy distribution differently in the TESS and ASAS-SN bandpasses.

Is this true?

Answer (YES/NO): NO